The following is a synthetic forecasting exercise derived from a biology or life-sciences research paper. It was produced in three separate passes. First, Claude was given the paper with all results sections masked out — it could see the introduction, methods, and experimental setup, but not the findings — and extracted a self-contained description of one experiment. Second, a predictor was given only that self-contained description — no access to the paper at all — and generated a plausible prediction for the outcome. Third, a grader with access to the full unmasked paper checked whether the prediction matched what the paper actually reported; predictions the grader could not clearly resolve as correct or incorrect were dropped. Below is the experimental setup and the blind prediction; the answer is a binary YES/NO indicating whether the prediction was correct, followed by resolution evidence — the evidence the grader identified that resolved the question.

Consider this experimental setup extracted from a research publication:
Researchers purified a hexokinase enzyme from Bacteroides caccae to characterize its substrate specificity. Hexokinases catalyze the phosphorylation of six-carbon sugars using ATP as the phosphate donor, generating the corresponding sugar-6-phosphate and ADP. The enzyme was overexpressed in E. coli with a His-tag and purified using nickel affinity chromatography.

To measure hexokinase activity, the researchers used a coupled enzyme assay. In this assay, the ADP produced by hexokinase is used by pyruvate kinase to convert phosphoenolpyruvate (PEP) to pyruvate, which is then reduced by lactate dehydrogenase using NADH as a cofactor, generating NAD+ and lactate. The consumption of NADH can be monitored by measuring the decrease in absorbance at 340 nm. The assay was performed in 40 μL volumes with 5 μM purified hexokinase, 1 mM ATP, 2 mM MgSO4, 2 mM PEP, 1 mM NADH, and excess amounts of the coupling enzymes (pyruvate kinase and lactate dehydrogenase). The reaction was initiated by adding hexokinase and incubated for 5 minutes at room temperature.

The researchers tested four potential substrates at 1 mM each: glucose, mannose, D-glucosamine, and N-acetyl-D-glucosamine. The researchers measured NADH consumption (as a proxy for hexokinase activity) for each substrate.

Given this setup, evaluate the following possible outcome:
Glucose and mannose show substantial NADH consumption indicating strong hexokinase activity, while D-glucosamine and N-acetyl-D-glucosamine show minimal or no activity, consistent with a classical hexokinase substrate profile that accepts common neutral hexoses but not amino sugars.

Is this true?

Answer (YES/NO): NO